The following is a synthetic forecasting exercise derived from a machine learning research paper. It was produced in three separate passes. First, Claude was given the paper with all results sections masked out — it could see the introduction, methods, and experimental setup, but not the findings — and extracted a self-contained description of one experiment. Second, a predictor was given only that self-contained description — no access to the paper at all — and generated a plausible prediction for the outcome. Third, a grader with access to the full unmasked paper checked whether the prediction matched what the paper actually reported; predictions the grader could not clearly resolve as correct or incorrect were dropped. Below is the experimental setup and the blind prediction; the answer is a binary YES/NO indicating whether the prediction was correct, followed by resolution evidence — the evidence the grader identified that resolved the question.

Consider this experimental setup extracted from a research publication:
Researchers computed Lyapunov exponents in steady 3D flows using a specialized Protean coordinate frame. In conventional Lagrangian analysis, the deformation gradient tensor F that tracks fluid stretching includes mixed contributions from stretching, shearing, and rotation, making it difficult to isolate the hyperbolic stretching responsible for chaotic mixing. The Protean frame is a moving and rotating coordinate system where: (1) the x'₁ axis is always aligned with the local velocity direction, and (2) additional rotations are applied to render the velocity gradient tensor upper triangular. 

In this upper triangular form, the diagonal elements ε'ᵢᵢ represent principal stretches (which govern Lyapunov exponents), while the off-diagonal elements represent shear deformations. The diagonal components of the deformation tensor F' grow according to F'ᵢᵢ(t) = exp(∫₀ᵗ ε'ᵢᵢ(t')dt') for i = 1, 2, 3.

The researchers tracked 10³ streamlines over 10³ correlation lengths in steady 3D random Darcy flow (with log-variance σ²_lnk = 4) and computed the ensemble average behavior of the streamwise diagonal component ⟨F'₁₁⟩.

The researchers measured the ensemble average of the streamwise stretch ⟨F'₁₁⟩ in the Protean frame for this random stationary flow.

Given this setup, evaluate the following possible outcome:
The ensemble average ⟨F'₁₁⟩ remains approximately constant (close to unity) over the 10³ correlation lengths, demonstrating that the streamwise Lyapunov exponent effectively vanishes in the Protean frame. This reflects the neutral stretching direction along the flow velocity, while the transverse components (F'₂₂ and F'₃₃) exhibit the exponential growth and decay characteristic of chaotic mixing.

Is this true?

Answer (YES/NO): YES